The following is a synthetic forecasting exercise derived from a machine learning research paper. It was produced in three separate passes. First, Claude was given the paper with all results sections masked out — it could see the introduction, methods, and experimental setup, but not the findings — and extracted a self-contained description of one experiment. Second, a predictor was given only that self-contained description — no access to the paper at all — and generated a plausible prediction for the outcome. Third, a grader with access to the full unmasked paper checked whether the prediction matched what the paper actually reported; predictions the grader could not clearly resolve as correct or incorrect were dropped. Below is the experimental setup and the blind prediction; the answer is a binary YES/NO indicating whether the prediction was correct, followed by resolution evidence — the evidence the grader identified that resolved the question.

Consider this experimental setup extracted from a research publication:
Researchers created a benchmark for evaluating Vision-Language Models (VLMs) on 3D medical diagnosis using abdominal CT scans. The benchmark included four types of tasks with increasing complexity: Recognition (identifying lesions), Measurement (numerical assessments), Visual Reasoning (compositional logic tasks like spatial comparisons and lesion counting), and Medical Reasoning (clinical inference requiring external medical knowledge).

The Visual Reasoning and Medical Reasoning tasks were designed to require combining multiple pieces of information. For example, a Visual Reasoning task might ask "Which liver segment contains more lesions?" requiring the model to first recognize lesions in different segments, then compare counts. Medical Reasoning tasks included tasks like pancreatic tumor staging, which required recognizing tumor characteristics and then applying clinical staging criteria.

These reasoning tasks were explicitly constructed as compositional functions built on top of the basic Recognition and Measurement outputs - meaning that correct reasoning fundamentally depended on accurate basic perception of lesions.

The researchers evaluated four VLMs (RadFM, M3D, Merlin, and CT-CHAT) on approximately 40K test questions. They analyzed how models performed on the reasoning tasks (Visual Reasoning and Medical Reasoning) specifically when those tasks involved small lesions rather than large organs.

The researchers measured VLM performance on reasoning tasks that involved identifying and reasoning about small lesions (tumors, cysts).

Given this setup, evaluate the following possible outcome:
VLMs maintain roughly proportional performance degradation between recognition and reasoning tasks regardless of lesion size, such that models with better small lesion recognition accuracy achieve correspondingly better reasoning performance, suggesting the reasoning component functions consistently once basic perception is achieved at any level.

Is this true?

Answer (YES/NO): NO